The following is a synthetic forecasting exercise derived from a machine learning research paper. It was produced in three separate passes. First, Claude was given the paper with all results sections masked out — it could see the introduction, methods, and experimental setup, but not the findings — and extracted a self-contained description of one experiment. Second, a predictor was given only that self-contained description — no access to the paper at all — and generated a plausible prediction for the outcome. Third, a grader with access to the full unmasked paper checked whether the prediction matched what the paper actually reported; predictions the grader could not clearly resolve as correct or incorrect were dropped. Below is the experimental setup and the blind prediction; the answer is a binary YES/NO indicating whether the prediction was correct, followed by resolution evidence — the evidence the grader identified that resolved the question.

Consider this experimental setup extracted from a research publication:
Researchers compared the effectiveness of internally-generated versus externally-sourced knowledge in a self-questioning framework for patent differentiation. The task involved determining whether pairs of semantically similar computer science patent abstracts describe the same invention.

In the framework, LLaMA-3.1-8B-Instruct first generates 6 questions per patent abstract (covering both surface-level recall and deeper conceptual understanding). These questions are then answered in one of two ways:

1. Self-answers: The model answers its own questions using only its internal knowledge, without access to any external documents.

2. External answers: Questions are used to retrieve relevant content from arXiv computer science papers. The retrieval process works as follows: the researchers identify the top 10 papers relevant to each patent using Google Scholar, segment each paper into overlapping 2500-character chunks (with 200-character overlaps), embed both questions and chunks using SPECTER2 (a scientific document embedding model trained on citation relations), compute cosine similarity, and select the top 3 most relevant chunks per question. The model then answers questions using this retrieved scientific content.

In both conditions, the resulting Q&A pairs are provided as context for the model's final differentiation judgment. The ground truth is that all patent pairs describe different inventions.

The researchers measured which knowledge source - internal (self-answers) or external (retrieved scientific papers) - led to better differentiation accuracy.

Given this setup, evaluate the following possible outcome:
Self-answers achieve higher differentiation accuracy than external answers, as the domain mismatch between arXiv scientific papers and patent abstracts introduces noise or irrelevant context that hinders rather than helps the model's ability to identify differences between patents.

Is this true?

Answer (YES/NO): NO